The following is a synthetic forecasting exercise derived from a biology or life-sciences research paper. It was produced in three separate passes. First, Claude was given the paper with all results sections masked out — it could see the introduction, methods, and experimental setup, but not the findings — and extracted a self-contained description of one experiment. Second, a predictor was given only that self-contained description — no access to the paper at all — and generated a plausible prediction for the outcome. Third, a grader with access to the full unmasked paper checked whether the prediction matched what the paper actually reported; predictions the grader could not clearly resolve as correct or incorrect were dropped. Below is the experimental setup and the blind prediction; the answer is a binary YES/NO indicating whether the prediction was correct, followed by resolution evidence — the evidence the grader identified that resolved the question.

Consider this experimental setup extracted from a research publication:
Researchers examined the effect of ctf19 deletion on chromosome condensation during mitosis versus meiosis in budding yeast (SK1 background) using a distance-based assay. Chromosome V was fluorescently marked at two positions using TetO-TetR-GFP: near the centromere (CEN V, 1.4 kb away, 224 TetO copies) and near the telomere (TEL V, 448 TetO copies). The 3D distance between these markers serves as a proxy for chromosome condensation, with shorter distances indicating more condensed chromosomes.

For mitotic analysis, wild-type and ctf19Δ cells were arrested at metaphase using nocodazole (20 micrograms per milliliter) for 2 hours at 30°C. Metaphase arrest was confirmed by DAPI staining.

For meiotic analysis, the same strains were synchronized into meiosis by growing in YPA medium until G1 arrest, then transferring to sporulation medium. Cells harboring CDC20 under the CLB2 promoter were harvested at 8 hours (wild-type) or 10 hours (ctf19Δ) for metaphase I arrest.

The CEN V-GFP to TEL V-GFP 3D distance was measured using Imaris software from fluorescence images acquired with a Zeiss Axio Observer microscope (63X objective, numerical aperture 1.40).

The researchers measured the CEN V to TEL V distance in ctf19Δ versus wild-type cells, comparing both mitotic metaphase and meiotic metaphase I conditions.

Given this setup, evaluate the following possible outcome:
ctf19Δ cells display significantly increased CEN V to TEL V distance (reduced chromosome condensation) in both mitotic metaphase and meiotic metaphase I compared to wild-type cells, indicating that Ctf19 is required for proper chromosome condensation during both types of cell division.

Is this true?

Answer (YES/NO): NO